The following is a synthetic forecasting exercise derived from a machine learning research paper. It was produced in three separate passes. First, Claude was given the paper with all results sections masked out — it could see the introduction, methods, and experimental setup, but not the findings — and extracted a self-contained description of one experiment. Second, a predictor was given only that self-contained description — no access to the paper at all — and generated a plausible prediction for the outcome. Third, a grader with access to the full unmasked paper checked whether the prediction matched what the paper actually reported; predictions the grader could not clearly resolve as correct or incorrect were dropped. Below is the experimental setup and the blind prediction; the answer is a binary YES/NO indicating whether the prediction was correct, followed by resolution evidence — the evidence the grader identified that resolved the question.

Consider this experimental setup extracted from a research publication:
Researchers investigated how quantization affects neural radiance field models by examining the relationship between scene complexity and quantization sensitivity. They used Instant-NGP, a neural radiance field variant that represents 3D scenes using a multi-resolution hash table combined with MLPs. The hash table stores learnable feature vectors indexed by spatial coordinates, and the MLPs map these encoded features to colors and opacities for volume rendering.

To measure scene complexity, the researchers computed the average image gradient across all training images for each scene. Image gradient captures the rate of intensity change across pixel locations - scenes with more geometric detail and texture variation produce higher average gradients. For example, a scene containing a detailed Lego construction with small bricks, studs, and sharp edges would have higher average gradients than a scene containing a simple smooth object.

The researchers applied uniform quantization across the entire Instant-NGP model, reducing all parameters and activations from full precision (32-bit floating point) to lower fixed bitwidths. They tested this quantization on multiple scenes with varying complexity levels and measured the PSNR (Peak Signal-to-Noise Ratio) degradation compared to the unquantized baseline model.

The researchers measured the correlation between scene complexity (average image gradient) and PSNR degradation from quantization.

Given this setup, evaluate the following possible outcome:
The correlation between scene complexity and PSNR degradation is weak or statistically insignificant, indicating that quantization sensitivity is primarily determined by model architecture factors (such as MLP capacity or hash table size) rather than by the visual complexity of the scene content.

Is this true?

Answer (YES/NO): NO